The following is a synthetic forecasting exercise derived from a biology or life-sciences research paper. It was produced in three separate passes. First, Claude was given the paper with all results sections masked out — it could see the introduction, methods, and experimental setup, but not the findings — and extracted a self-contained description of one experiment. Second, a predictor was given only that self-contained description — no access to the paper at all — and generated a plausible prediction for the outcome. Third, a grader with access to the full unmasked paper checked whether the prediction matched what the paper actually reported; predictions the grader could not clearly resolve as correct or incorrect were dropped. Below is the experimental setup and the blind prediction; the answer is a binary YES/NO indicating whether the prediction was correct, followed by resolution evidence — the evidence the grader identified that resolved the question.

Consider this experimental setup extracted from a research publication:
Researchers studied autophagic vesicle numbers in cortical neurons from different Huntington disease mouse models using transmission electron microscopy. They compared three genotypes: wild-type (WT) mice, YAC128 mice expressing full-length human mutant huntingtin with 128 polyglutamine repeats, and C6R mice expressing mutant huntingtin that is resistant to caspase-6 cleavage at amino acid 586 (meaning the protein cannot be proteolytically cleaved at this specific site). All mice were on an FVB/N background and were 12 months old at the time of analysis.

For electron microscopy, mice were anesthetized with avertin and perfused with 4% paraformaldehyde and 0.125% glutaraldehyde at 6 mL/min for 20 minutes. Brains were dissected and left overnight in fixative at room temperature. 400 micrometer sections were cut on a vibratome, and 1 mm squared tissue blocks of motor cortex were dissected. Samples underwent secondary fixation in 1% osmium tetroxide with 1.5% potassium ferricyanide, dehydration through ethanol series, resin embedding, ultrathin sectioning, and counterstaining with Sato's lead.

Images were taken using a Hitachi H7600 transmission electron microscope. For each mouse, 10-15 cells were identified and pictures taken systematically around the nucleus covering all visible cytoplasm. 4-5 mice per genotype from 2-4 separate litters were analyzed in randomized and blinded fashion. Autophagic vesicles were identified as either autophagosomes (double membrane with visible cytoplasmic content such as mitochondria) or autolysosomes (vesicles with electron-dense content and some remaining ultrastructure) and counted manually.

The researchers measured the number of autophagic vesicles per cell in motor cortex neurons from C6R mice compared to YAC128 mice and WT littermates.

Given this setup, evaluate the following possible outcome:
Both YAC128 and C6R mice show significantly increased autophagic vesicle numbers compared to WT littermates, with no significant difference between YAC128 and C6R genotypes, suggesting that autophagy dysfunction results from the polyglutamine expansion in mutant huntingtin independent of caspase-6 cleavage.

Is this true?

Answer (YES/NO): NO